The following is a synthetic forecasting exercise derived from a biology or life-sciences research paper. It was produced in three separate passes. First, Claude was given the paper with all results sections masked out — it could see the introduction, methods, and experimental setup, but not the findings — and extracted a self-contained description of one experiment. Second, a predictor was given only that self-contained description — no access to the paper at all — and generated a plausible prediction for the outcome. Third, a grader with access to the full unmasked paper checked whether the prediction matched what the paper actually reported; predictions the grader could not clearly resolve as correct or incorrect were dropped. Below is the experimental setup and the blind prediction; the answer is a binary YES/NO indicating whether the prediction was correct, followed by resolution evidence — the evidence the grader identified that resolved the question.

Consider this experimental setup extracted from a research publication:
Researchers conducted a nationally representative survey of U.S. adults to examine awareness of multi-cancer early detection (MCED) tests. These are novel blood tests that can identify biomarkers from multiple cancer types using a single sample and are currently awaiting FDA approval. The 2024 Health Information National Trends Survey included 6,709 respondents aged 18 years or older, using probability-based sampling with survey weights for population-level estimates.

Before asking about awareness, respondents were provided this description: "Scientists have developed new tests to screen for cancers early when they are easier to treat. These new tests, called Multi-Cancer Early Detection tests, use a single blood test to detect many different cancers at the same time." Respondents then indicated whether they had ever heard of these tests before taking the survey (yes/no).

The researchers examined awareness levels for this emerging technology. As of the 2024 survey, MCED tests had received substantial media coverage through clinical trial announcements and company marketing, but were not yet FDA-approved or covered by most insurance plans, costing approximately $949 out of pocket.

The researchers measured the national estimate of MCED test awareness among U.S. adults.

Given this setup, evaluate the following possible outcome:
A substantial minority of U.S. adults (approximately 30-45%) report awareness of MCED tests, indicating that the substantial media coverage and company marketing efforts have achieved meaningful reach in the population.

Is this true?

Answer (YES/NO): NO